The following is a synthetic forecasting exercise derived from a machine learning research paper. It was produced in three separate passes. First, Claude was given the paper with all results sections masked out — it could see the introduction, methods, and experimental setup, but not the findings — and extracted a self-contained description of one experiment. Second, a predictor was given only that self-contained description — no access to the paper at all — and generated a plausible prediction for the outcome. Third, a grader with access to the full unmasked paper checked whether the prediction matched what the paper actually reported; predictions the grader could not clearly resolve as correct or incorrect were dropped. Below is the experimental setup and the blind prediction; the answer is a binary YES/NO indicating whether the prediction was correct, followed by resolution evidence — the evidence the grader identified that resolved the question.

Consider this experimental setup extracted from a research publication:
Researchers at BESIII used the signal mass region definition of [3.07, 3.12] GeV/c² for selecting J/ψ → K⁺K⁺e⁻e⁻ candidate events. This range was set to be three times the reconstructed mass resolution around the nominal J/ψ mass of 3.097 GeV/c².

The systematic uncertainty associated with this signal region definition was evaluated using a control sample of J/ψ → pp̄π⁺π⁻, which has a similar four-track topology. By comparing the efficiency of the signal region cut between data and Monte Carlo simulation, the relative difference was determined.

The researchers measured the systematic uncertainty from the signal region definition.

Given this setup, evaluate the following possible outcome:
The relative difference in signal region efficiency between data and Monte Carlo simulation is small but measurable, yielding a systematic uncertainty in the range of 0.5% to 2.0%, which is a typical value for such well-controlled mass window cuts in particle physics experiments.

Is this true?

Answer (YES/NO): NO